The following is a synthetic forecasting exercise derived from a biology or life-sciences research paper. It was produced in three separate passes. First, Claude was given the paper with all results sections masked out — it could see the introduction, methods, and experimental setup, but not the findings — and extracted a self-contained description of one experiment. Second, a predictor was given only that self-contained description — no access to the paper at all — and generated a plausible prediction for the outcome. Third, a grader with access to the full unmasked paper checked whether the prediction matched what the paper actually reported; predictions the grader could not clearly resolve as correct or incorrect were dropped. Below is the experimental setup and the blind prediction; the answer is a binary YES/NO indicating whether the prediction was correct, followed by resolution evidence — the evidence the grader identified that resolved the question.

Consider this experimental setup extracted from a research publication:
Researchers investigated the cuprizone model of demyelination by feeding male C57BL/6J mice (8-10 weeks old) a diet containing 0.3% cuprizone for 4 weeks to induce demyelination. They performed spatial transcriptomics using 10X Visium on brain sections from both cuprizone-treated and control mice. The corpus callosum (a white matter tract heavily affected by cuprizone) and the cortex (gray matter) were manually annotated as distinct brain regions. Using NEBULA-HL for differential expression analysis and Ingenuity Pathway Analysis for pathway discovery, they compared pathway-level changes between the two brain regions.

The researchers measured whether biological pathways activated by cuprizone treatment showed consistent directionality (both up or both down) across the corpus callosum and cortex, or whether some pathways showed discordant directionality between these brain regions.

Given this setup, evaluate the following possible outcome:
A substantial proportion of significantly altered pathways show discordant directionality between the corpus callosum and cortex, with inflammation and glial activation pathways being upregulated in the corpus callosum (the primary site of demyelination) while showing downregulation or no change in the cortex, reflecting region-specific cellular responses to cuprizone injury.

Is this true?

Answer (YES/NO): NO